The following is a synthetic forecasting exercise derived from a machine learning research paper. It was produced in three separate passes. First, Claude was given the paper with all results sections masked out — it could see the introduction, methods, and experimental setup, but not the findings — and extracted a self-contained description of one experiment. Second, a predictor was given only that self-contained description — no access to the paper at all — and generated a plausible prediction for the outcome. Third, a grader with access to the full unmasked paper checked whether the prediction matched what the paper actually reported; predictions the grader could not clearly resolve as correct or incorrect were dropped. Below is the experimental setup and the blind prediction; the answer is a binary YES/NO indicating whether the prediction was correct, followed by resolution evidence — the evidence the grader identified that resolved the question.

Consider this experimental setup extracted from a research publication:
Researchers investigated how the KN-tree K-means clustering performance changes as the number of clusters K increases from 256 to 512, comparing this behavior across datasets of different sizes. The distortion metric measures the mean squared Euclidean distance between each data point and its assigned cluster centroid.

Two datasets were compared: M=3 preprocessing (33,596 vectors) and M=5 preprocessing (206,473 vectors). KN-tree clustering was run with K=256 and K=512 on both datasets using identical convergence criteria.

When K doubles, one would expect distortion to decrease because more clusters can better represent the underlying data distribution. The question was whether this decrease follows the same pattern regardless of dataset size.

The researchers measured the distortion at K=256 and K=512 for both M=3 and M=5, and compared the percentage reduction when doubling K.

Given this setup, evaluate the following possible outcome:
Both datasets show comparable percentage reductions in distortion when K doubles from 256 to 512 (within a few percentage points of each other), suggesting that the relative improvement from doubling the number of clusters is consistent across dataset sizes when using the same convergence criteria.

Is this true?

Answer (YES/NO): NO